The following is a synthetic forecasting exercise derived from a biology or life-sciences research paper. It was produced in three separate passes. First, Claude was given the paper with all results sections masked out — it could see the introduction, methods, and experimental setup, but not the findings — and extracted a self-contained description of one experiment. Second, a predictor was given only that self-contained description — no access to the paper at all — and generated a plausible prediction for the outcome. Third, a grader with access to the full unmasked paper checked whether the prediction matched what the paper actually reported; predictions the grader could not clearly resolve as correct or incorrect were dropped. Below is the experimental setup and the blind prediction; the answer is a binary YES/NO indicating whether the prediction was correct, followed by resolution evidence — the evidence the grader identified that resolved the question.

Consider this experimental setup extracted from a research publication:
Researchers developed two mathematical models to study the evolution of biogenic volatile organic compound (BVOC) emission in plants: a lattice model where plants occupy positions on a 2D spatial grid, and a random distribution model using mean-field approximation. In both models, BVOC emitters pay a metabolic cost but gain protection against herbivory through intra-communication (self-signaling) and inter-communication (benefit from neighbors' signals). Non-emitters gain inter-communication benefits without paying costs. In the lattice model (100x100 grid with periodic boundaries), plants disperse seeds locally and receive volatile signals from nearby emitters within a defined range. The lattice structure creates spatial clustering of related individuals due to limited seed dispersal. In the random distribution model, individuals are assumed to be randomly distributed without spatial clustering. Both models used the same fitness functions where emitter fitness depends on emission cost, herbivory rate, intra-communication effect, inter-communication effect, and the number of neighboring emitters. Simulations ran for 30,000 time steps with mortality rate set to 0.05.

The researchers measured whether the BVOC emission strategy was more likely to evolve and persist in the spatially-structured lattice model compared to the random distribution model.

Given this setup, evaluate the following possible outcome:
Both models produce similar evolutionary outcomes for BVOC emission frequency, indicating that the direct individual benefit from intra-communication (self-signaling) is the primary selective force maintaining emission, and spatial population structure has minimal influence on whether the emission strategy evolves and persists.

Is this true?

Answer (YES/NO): NO